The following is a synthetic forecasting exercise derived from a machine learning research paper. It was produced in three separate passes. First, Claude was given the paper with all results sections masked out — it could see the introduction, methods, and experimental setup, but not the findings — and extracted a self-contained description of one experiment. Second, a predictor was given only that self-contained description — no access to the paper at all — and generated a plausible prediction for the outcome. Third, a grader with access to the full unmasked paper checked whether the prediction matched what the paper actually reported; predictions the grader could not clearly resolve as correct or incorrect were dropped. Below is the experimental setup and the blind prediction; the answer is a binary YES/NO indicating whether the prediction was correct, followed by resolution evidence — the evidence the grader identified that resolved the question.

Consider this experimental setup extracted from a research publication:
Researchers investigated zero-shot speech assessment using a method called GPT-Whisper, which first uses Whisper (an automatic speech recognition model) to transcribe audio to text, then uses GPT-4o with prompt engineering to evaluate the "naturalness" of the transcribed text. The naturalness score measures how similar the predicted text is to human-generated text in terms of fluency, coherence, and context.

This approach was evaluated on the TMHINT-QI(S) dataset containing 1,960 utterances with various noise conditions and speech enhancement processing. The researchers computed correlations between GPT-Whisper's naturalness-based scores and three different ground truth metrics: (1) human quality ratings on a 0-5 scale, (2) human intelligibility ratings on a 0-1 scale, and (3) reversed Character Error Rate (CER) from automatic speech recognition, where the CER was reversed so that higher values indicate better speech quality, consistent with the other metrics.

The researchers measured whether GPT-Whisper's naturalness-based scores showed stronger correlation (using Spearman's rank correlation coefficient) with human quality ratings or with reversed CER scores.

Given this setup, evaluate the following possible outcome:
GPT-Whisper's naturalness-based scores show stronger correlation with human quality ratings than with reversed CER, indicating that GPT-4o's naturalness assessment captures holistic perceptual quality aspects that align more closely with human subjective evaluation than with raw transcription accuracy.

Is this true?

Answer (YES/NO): NO